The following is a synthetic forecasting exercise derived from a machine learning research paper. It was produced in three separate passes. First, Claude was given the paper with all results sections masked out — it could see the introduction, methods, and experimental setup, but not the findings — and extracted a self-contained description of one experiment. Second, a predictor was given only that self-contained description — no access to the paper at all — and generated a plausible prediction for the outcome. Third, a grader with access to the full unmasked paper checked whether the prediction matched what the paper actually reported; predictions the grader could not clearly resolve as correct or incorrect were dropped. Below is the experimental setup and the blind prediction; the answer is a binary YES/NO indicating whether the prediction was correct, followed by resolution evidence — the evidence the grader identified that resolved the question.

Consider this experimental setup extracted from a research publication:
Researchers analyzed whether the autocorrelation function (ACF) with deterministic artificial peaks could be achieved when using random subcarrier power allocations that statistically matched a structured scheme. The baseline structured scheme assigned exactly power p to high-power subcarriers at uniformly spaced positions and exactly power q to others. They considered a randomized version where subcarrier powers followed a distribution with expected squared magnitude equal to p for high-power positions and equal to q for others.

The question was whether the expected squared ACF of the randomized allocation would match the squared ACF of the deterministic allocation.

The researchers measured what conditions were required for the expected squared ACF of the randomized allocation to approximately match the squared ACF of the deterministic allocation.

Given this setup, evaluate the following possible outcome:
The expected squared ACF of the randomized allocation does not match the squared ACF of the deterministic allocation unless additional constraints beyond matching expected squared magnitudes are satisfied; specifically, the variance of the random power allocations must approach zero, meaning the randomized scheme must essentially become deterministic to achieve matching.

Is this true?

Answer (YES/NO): YES